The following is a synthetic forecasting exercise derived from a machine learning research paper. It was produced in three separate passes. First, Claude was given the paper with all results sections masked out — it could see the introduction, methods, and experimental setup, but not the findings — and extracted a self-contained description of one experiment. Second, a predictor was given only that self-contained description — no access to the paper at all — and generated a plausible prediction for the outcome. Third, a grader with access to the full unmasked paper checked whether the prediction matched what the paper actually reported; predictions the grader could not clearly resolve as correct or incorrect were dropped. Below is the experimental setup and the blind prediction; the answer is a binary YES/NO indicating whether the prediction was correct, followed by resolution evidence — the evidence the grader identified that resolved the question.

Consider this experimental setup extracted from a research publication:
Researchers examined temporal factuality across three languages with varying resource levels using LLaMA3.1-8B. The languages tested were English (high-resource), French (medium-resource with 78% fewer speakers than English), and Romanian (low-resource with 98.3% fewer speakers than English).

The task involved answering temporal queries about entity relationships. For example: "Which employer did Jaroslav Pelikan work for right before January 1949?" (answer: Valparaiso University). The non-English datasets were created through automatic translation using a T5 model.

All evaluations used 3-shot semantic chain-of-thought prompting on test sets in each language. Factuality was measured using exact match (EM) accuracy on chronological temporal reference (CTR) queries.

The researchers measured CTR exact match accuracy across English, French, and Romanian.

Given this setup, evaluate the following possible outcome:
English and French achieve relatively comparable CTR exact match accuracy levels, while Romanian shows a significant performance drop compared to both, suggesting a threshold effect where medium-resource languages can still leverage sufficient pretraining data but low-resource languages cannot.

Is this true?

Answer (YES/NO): NO